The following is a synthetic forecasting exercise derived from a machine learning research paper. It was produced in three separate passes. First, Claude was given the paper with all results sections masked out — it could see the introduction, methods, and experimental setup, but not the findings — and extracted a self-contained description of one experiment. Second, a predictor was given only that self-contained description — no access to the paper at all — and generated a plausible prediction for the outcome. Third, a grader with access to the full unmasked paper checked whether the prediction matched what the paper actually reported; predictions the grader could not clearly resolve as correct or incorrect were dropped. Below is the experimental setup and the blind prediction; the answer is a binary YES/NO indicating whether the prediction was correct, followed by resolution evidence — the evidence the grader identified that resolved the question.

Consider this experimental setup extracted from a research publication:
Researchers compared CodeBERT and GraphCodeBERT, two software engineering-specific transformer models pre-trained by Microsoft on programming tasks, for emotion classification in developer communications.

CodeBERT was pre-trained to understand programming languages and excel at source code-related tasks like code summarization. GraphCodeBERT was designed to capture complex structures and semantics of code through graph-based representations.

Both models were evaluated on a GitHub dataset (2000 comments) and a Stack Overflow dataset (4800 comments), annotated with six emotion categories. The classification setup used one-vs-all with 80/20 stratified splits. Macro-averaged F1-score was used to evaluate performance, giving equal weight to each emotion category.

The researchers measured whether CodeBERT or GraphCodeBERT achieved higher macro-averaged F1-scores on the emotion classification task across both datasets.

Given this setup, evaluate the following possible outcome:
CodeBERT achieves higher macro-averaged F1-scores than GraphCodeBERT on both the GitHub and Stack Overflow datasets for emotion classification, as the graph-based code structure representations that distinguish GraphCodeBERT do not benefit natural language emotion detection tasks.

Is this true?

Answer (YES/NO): YES